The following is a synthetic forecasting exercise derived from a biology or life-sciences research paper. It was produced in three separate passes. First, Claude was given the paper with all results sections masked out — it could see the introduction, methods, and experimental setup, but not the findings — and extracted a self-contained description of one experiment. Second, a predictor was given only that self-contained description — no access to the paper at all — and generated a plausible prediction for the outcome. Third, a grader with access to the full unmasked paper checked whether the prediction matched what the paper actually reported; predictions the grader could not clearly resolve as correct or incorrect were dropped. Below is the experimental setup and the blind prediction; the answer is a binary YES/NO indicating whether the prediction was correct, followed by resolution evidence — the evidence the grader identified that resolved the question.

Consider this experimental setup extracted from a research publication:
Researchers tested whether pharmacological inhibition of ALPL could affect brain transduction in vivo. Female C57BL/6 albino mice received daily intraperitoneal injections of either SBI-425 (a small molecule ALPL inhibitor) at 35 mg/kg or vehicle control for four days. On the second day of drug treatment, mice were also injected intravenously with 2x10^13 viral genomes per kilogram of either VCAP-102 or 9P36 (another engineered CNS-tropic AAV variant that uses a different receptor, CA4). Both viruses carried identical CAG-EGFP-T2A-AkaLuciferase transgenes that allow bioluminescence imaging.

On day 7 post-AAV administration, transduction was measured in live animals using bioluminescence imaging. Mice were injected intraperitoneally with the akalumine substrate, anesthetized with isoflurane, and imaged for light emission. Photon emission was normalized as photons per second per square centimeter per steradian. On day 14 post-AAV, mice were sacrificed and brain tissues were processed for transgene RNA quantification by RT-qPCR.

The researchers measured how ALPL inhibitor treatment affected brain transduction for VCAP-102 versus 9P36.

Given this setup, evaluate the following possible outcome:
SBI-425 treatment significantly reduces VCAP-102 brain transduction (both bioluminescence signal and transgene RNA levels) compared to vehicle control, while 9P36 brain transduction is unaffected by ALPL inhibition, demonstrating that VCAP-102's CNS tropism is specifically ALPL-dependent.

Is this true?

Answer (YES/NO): YES